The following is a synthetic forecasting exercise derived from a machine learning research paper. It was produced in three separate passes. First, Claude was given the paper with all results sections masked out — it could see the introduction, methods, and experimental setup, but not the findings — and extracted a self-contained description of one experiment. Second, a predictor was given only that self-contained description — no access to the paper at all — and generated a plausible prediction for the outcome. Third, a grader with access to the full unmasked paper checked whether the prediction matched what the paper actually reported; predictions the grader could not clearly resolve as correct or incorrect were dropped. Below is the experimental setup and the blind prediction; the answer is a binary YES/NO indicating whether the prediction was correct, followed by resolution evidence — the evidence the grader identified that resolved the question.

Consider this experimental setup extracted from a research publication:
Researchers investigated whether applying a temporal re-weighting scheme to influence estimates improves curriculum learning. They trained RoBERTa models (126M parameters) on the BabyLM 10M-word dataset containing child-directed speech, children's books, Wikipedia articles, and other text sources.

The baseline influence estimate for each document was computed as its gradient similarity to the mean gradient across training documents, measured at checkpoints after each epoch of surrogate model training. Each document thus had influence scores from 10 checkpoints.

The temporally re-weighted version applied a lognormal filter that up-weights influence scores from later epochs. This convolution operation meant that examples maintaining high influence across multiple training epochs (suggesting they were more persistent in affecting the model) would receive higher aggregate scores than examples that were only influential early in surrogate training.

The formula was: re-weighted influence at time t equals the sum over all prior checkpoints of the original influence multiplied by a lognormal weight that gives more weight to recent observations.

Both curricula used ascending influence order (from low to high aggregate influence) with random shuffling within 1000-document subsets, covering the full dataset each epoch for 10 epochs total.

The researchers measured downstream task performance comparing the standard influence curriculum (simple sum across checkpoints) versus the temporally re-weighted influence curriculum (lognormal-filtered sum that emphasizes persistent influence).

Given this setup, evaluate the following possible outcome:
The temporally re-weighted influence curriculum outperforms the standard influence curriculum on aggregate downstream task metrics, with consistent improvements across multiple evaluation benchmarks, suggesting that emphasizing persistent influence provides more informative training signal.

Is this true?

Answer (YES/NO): NO